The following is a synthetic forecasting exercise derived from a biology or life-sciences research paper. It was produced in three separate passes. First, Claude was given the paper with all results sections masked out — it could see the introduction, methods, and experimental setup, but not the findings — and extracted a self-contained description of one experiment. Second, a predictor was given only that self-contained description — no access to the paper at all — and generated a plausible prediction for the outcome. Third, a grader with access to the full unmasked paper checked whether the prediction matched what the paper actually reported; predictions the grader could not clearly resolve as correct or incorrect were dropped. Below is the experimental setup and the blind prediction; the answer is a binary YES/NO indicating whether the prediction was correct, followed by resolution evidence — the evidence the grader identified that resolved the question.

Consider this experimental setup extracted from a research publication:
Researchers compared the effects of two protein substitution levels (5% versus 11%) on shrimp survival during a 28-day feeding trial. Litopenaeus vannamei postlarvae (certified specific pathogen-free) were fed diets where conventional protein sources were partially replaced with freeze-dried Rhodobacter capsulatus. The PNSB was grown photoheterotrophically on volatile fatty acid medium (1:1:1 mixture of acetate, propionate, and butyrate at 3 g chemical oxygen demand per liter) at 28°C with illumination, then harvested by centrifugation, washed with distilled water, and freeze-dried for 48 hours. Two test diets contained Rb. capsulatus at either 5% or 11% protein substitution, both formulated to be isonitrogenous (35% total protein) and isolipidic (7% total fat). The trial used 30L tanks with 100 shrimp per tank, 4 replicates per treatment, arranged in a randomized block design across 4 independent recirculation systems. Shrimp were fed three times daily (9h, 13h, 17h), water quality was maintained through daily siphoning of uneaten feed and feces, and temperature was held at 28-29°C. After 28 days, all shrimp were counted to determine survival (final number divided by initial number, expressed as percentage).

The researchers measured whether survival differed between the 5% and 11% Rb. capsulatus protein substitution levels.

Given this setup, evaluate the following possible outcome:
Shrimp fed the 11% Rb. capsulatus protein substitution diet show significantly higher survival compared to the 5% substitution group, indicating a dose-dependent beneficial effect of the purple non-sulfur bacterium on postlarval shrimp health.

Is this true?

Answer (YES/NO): NO